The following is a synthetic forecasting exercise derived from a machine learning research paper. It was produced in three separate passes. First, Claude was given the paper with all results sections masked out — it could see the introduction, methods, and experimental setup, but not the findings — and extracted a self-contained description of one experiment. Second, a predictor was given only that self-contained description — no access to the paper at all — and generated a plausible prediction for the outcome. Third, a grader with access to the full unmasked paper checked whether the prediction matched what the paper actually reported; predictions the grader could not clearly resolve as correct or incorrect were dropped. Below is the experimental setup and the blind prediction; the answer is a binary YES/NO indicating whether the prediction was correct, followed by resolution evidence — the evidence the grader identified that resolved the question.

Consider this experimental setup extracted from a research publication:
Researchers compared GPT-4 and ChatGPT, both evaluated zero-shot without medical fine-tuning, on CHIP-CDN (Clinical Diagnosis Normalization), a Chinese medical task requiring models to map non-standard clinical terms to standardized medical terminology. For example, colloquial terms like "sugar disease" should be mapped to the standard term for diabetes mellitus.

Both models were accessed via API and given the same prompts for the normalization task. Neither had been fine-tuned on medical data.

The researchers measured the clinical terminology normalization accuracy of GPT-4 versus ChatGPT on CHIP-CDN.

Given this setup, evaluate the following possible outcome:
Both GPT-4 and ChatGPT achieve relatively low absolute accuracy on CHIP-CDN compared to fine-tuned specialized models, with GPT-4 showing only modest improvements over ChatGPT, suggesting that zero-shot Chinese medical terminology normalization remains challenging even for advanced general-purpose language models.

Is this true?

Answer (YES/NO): NO